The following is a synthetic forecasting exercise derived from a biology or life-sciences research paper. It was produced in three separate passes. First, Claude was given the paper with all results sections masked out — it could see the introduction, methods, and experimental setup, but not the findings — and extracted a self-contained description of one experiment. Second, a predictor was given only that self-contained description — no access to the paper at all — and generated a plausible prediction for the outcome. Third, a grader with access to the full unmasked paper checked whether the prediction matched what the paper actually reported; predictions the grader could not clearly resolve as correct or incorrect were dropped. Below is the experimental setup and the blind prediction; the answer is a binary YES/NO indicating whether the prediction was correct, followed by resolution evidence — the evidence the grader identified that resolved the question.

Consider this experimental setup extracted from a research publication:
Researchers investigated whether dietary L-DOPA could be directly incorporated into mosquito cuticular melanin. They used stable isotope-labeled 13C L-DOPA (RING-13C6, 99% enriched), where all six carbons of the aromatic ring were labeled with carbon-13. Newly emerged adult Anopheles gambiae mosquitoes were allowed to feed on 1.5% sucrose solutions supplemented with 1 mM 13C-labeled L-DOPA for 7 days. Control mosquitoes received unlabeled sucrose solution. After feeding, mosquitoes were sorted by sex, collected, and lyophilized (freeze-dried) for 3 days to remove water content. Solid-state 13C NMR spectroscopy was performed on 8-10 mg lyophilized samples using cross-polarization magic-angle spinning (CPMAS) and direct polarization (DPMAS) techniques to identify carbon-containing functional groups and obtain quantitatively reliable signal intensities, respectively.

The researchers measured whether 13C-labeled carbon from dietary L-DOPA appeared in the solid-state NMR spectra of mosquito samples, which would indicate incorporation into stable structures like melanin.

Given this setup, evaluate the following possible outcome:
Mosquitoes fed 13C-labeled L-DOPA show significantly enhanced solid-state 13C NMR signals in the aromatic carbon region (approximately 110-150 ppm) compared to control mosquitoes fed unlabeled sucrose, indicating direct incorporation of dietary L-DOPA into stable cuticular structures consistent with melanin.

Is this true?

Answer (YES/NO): YES